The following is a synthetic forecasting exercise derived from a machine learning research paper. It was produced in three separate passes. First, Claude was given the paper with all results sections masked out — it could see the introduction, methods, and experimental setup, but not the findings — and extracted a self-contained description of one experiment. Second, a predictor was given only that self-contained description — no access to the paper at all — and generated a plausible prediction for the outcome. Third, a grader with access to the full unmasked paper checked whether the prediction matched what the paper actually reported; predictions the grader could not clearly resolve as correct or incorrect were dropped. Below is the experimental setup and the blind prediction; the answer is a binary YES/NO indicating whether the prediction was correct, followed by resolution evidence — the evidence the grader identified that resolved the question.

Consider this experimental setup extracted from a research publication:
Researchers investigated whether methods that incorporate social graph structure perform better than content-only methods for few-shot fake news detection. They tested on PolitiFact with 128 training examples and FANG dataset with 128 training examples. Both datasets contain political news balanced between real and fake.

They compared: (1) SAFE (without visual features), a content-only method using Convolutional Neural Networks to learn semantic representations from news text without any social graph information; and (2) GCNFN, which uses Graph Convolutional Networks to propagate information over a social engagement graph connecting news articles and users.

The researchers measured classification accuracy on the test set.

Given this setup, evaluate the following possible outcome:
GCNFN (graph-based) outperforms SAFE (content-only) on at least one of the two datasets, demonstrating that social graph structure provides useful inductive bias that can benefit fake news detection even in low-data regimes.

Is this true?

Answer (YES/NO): YES